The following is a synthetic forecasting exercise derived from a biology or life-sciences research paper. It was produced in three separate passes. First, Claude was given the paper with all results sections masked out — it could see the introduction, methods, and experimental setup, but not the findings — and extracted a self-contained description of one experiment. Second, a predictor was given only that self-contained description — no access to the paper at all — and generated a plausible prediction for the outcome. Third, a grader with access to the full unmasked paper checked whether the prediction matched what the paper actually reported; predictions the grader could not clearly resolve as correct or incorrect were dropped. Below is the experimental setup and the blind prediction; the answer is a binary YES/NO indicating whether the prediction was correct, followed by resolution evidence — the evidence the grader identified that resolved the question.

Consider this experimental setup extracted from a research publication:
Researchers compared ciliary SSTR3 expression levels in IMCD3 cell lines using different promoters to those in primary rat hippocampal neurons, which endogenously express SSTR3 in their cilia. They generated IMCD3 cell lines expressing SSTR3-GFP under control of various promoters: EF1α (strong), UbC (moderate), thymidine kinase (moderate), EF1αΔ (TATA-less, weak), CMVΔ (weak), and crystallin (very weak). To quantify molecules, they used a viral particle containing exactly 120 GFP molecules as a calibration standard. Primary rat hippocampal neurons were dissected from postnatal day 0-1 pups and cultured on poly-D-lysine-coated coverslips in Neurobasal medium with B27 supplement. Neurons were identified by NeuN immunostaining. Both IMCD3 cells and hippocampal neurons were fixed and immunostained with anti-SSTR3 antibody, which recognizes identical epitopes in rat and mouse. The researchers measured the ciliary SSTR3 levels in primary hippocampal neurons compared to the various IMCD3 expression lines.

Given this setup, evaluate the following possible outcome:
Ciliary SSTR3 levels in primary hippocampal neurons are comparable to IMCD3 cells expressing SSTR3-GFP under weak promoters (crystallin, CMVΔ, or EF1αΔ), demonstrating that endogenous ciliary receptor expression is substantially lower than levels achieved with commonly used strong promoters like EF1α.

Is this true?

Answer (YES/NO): YES